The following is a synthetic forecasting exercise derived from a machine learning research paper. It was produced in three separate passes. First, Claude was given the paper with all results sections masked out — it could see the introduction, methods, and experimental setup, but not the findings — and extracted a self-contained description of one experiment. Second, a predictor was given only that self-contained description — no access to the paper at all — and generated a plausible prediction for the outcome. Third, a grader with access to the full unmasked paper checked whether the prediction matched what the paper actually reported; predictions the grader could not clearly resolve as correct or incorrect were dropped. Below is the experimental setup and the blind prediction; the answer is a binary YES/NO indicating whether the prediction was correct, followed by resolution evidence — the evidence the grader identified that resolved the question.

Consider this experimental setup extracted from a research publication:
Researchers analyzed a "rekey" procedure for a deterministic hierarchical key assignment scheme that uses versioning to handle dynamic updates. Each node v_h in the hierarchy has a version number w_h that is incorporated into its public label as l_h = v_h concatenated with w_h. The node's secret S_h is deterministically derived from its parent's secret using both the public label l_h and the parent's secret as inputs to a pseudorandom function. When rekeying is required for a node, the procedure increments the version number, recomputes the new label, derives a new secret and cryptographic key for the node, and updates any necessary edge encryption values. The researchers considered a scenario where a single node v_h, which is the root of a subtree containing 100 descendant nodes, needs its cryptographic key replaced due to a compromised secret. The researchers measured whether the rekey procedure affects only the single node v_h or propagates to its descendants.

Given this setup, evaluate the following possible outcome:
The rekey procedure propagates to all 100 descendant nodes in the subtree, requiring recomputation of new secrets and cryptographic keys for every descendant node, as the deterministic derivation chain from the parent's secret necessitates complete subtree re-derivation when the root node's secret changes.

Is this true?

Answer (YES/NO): YES